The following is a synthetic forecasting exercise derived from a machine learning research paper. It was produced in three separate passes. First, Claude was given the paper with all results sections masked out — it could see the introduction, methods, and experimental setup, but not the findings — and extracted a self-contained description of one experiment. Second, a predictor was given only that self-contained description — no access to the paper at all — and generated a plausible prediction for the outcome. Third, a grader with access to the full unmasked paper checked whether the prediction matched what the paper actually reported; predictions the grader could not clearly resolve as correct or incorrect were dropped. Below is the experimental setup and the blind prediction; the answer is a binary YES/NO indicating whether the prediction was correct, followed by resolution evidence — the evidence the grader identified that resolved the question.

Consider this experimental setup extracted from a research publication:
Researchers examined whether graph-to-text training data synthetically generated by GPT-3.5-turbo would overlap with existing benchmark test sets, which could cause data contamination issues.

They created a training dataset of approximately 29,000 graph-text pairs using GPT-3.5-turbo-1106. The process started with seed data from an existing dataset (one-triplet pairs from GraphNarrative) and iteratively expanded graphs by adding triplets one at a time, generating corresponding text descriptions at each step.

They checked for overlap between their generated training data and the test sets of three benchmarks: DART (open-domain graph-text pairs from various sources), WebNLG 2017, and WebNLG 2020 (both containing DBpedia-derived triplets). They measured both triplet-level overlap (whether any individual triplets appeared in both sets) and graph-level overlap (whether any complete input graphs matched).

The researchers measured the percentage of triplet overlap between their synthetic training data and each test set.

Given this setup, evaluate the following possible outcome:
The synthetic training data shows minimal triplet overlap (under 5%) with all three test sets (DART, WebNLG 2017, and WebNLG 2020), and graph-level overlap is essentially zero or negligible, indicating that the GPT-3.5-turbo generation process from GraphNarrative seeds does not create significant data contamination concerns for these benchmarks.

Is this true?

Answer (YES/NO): YES